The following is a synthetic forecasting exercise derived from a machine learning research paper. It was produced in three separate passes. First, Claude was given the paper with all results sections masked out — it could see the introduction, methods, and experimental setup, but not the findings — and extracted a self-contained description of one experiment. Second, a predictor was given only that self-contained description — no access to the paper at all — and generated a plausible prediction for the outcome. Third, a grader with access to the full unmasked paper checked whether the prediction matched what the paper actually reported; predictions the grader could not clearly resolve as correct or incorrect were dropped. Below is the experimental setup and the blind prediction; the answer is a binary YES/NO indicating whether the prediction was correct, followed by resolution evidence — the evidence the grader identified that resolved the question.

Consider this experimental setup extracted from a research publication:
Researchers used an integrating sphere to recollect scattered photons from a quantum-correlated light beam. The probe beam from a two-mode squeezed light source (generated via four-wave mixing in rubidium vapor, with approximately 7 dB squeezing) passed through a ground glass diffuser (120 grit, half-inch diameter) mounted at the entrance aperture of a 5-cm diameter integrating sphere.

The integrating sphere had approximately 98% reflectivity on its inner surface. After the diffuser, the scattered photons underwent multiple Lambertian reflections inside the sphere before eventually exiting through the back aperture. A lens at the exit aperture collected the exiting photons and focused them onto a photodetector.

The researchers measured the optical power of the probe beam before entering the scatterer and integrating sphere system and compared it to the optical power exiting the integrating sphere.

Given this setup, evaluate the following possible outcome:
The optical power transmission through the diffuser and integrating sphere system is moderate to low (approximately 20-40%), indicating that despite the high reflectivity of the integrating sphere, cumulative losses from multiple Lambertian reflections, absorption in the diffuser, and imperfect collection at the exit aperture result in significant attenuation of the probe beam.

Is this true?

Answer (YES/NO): NO